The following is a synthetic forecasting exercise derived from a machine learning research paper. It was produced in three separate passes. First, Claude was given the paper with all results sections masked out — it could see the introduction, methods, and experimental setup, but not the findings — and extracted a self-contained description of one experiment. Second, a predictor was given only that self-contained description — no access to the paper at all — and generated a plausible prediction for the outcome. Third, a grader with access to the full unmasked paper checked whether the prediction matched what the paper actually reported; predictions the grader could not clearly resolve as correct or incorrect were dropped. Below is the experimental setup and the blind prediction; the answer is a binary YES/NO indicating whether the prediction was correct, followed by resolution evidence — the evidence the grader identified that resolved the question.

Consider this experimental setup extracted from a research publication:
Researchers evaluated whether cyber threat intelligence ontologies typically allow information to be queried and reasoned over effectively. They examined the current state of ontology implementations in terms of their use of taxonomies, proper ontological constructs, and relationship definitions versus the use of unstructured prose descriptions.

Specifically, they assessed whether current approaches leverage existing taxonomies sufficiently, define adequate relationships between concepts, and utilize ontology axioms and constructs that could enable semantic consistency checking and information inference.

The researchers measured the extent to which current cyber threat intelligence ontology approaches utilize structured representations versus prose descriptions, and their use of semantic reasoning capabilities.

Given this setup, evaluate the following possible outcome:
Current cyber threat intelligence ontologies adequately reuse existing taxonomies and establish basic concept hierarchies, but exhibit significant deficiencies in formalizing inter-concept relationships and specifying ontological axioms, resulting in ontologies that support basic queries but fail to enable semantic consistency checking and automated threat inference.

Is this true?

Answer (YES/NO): NO